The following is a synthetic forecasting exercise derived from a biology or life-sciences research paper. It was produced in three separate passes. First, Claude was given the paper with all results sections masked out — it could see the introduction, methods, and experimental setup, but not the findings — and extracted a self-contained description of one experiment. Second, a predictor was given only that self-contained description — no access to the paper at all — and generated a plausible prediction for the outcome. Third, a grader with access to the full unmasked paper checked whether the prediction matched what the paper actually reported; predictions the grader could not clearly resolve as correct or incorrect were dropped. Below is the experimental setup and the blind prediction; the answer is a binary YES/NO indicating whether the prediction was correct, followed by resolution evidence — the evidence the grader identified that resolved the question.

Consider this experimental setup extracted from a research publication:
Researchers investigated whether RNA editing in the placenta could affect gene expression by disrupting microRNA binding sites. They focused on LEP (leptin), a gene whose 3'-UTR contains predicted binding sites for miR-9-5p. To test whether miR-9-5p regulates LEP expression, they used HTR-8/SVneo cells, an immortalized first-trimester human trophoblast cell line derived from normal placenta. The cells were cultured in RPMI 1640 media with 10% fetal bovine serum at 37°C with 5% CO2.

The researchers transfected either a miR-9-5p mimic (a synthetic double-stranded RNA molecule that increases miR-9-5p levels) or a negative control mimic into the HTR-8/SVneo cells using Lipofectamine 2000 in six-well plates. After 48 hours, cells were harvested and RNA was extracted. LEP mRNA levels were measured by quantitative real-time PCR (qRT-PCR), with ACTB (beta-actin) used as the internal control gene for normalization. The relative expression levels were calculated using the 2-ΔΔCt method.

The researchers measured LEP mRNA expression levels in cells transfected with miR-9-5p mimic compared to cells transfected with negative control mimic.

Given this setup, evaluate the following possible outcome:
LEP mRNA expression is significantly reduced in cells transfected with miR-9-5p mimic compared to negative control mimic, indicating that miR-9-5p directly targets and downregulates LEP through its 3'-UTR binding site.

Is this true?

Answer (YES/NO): YES